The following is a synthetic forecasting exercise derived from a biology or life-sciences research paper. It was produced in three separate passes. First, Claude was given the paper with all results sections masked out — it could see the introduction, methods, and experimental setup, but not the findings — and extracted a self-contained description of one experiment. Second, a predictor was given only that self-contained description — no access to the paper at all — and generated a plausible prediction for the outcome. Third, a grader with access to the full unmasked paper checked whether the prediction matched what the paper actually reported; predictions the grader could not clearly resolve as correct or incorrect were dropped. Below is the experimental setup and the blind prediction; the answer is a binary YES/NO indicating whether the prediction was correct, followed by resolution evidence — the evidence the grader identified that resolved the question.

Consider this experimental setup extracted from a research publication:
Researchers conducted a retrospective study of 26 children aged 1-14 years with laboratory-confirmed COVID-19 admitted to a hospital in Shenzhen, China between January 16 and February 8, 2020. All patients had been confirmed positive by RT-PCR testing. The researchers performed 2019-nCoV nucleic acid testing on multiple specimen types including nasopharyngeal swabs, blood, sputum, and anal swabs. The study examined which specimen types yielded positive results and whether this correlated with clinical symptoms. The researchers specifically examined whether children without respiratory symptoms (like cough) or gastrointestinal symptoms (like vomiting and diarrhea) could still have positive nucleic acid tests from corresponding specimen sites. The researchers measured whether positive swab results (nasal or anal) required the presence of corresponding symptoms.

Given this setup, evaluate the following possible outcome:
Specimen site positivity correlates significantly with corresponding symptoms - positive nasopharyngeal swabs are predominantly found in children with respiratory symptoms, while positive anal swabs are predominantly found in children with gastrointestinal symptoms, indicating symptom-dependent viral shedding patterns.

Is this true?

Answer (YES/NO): NO